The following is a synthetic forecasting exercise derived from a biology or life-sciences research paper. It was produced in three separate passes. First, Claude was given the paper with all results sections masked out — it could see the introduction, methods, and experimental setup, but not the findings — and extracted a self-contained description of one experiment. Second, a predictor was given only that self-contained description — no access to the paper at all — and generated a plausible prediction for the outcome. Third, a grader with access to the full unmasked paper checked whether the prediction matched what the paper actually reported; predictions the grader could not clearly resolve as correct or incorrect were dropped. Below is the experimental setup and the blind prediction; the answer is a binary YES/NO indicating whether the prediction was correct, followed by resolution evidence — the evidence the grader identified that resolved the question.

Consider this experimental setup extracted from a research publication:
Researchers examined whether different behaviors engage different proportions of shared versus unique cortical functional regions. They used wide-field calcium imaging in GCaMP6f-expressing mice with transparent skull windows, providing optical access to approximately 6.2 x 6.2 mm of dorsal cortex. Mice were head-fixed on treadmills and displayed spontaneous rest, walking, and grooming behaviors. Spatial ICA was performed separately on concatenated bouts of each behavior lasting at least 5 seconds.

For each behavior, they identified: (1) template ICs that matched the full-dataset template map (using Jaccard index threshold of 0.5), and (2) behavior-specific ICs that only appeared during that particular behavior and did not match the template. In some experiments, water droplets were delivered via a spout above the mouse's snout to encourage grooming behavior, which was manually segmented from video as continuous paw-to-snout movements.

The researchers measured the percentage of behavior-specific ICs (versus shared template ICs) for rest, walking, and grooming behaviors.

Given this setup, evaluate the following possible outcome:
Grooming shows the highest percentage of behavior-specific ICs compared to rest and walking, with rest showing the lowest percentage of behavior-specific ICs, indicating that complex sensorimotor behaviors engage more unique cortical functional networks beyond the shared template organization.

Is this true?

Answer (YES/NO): NO